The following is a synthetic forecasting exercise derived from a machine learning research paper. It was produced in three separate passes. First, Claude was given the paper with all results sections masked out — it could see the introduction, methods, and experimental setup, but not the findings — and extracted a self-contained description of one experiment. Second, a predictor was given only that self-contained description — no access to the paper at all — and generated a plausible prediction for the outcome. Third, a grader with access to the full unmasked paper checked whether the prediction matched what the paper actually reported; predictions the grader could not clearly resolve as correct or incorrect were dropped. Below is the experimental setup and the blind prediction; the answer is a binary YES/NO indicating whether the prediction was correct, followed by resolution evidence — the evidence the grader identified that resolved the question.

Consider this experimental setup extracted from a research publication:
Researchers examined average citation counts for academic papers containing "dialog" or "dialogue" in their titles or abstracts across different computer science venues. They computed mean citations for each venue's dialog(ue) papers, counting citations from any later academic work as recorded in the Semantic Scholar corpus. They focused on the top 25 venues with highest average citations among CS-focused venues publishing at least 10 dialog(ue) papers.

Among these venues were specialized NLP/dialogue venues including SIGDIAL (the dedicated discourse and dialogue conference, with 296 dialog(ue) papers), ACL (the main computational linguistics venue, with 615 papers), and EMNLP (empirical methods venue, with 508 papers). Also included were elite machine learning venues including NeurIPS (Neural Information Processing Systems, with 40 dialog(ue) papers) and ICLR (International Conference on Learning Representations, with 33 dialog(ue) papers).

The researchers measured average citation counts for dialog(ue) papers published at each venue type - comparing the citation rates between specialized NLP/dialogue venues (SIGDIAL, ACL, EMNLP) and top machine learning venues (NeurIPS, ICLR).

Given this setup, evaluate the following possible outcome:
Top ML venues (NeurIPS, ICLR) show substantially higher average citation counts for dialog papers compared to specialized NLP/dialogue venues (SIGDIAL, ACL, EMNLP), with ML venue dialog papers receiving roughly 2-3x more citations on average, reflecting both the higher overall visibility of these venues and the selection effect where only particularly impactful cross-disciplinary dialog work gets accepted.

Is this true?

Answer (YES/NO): YES